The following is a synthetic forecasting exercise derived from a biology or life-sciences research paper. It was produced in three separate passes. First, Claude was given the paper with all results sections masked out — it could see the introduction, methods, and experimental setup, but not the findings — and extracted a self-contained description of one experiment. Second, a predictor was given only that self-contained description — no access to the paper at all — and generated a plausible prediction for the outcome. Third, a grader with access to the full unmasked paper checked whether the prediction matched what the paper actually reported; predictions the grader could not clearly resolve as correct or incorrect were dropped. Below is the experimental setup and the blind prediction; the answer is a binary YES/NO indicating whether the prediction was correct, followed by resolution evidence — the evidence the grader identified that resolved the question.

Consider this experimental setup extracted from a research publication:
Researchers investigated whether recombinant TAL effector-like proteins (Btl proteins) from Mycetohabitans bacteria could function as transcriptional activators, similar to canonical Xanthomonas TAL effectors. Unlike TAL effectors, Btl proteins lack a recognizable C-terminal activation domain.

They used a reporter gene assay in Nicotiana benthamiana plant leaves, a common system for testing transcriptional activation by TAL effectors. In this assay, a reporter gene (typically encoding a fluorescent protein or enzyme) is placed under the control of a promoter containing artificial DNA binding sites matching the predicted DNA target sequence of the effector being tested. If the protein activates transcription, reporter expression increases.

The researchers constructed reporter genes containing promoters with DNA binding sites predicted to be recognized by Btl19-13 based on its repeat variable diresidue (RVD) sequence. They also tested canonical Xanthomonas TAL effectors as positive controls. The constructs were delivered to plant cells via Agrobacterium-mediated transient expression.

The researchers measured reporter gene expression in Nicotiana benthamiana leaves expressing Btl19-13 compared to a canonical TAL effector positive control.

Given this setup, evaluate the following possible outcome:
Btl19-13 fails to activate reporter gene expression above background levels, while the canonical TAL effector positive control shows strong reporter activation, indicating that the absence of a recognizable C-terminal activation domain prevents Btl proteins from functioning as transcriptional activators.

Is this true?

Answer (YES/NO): YES